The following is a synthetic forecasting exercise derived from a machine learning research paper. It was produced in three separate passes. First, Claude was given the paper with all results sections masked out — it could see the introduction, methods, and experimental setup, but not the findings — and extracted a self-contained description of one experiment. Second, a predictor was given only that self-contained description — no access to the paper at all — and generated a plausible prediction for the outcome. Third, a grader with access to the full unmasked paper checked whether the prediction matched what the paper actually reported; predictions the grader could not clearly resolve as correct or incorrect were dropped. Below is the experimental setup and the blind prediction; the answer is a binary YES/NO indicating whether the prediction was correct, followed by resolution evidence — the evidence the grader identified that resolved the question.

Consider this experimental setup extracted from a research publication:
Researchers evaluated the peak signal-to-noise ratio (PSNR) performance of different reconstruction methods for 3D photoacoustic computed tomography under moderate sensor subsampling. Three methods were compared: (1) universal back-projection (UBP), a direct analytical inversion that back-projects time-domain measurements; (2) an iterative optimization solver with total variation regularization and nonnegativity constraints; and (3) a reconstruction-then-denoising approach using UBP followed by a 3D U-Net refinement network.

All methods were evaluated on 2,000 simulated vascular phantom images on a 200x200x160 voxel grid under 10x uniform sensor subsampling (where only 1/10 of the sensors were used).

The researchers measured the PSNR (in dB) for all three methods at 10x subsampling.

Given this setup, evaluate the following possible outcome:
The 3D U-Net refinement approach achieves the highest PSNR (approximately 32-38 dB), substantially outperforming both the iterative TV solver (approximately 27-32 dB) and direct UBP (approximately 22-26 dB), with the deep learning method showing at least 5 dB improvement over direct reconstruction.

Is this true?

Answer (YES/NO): NO